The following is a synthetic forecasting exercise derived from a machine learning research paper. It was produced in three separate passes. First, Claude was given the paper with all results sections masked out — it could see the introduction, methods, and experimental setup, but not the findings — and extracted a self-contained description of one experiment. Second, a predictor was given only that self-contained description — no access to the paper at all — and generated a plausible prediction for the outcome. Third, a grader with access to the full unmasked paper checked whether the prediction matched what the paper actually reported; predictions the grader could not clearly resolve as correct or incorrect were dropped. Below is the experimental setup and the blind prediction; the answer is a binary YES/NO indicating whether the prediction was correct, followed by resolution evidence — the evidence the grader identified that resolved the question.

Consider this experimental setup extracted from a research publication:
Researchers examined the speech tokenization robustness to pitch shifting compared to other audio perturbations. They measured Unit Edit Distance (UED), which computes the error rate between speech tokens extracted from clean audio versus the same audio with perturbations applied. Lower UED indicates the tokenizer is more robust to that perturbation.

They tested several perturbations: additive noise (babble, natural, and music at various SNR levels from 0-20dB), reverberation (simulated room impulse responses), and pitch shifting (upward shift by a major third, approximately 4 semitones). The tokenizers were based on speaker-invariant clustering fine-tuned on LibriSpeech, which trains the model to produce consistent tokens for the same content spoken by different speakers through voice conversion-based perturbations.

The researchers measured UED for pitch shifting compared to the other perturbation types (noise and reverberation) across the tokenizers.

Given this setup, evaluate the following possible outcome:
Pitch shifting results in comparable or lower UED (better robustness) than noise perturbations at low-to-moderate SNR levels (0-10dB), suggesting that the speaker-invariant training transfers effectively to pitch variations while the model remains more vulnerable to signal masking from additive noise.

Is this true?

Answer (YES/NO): NO